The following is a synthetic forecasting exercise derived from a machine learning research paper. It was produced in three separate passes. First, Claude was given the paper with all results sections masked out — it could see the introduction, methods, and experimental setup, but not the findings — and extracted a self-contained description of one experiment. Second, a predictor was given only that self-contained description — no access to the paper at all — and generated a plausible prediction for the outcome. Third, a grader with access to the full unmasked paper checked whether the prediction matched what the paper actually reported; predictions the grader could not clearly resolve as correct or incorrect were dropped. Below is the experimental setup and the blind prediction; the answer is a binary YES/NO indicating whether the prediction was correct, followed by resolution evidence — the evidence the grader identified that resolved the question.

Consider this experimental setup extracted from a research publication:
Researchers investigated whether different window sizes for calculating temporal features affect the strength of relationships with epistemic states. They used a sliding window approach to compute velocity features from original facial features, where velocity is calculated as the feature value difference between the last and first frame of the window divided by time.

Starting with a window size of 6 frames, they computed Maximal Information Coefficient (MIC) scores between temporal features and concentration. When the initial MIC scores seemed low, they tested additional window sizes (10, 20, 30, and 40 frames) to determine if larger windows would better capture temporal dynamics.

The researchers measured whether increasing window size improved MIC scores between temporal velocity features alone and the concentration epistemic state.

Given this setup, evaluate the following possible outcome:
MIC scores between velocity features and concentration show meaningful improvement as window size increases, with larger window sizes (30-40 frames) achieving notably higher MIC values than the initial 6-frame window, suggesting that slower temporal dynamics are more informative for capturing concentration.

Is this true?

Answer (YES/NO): NO